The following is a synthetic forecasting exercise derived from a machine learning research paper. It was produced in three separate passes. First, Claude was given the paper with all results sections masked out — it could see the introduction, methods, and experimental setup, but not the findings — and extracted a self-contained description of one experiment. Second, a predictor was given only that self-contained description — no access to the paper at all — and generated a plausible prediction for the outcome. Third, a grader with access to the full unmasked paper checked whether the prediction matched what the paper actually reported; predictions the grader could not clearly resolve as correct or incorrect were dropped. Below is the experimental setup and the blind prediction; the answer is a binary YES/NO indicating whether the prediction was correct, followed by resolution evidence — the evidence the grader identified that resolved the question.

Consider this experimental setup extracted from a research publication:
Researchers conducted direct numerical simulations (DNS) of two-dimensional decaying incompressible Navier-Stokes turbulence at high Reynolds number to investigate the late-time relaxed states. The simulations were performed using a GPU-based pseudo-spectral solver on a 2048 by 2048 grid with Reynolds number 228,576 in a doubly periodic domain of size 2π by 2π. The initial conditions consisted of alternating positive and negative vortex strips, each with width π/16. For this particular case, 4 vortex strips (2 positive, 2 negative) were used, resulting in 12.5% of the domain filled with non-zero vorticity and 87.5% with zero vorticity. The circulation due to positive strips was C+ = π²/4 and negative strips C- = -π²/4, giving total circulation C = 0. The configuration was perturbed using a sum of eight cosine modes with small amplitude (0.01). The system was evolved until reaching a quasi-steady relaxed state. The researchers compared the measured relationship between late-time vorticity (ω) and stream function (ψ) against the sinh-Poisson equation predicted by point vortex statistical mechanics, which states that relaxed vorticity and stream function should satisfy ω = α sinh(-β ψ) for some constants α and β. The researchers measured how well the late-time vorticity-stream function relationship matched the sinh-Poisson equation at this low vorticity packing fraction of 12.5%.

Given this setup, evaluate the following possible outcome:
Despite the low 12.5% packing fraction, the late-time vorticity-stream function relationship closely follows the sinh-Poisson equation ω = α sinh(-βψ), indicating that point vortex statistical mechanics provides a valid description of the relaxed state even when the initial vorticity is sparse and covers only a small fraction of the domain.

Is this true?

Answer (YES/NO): YES